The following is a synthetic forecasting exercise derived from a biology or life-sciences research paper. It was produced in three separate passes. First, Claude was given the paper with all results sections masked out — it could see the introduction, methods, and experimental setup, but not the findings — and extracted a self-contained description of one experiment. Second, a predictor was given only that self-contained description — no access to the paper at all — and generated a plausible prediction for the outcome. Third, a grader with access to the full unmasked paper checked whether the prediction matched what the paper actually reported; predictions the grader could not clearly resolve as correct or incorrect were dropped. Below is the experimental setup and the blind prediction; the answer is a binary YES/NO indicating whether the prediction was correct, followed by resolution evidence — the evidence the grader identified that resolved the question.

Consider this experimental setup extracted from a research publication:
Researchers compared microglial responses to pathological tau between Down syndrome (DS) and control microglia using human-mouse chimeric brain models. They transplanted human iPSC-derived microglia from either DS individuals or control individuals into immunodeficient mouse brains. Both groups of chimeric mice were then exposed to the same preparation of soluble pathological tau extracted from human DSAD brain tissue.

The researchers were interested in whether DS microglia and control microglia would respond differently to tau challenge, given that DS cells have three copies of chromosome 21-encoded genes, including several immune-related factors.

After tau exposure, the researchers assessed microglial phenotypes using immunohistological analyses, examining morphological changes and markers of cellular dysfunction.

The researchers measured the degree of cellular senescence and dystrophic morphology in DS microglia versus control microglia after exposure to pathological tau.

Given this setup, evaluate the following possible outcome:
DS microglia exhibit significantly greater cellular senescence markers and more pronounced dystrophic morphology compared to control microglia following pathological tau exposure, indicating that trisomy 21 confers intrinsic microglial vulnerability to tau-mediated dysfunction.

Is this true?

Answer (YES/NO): YES